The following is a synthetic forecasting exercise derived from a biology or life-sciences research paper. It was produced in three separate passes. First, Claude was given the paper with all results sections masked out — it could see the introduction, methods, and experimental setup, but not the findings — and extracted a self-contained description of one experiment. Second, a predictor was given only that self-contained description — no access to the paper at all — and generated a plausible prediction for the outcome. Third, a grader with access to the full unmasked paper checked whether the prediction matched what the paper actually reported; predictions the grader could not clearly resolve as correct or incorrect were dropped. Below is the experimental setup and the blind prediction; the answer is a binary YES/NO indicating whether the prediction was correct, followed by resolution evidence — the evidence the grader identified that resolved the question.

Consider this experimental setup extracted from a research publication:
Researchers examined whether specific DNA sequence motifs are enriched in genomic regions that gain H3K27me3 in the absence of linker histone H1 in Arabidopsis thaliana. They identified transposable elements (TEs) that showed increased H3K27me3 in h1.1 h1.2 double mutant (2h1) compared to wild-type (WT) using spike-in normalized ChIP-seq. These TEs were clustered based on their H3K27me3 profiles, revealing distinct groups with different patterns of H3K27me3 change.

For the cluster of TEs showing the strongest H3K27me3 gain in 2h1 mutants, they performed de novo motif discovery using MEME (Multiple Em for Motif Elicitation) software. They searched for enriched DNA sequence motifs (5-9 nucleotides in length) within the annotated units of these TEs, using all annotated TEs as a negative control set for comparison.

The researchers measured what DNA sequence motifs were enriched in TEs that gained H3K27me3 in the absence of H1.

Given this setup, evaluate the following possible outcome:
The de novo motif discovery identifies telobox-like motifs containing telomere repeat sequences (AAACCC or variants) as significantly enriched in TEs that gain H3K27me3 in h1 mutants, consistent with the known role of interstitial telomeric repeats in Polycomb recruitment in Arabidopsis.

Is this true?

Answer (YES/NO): YES